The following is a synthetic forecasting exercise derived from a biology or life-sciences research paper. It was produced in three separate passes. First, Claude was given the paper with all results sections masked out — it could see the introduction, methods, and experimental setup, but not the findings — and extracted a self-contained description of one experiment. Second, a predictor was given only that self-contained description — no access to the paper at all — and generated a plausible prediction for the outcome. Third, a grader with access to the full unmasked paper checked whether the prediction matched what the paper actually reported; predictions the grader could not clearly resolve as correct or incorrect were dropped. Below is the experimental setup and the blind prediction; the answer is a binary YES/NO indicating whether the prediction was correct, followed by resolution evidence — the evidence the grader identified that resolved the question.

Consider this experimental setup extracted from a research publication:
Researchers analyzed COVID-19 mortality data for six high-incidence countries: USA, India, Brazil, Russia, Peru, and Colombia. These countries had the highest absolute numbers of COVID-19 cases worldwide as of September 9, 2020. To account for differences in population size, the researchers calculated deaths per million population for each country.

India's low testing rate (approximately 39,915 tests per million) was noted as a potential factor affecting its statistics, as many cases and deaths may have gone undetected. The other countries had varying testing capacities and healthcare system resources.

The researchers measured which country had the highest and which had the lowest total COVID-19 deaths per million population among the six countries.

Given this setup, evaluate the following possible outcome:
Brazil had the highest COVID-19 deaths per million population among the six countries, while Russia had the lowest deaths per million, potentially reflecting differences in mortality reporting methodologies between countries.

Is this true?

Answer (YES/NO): NO